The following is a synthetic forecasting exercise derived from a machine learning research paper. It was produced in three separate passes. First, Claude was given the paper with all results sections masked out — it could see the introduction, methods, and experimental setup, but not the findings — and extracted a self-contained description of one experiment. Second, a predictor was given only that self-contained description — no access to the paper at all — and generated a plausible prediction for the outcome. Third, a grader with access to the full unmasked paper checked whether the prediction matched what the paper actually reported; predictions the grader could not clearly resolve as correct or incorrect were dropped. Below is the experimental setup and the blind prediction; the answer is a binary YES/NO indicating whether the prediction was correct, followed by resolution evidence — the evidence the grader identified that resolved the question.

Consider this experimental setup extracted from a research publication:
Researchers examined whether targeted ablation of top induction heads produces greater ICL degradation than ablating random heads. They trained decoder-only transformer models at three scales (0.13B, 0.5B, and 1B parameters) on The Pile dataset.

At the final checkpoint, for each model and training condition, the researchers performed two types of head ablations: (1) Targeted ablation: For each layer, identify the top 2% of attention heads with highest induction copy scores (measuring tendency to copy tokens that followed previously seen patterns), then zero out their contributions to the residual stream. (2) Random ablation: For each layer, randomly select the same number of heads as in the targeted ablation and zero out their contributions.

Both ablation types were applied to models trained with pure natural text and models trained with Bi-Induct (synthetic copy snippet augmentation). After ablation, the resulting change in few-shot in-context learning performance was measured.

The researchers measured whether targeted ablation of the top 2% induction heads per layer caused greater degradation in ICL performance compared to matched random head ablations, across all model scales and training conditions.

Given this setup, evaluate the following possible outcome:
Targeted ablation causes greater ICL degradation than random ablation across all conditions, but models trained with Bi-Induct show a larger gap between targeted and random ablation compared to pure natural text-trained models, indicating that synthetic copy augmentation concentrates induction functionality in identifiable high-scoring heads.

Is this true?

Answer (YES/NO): NO